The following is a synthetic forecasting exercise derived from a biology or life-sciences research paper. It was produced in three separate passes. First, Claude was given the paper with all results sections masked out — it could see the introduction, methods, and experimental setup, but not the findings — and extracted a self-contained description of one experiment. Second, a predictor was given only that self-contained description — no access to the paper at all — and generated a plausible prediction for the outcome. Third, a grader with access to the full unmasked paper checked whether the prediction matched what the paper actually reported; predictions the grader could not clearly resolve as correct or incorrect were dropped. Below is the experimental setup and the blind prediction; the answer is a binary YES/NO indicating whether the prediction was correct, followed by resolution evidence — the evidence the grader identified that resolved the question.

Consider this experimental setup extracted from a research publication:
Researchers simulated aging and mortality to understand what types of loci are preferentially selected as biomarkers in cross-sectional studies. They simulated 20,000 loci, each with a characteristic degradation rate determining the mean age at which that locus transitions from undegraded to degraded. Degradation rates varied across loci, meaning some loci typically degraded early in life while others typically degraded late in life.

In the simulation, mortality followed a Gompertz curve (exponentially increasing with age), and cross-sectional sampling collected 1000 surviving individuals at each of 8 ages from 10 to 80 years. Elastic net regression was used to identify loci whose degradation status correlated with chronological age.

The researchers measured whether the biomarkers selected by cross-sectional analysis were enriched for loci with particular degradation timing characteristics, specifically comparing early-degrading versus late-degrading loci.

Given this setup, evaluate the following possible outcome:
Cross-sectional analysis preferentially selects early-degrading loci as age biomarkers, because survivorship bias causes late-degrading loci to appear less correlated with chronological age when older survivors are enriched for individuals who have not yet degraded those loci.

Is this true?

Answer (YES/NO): NO